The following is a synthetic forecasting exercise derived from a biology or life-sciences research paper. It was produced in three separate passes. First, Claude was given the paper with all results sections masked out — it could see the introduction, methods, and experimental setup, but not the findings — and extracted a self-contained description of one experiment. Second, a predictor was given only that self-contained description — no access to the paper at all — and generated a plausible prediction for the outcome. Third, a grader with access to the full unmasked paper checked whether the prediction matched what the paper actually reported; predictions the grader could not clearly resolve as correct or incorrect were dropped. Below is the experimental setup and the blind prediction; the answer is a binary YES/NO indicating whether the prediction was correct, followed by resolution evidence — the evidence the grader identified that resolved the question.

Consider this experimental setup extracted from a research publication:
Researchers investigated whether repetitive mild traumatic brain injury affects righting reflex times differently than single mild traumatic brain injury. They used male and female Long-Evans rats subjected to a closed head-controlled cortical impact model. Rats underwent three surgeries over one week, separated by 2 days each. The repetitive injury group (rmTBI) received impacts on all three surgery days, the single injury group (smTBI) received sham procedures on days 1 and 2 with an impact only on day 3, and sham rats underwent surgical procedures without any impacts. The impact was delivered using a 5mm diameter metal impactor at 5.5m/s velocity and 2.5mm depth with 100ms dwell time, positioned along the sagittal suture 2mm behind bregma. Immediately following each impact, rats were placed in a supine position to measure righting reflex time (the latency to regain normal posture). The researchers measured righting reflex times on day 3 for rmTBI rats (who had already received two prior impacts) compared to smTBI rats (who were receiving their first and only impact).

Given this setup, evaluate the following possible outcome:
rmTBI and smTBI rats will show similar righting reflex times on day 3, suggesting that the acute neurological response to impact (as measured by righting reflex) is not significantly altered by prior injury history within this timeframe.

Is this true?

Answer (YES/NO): NO